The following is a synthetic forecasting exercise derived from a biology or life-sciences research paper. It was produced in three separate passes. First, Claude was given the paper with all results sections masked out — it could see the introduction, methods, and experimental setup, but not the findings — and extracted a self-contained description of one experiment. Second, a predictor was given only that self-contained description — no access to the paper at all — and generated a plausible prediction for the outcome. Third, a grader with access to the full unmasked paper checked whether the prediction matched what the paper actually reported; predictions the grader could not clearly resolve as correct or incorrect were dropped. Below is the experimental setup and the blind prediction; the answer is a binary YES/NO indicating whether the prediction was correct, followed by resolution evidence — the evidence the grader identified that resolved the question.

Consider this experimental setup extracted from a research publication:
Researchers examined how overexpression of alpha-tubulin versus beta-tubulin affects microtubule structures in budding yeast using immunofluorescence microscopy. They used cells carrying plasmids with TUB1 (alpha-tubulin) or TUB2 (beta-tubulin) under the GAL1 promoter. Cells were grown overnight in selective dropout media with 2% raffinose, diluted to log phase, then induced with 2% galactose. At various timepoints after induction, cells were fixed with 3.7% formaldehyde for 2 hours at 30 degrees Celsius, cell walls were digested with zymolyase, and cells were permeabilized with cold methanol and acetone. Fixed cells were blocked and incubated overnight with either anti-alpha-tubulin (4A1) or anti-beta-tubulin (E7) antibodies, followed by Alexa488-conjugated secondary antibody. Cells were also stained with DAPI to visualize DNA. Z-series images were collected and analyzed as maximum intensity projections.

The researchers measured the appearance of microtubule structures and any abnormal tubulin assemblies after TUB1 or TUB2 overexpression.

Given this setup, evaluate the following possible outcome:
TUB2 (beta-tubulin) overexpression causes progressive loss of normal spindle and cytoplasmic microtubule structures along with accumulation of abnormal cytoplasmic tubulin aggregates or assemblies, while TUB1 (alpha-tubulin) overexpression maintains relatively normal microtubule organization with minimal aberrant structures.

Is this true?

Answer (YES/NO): YES